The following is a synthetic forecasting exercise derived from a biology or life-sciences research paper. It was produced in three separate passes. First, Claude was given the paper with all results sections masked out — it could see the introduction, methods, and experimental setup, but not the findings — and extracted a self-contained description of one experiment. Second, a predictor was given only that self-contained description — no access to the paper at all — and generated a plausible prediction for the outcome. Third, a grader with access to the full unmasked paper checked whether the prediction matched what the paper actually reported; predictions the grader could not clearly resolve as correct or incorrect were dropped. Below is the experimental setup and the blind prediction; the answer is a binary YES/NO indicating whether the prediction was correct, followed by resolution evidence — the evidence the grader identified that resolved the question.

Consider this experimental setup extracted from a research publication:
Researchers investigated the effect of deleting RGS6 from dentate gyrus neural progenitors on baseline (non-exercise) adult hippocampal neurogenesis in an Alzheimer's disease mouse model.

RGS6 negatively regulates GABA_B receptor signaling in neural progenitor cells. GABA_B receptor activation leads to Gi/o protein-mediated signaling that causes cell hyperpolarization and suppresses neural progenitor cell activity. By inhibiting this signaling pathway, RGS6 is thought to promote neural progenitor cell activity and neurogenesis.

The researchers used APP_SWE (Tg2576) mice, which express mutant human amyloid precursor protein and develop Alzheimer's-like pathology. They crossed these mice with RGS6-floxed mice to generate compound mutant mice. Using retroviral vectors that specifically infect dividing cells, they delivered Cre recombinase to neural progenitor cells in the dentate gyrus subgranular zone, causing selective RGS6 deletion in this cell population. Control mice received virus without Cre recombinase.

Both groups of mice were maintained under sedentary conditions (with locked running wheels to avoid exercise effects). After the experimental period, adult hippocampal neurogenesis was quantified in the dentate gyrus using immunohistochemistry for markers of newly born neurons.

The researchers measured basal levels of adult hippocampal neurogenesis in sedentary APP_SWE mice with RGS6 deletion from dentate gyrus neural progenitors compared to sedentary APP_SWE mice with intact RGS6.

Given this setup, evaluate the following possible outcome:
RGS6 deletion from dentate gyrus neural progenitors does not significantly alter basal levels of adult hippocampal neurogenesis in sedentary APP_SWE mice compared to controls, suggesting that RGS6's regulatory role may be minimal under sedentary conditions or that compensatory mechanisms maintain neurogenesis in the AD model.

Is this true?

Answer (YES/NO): NO